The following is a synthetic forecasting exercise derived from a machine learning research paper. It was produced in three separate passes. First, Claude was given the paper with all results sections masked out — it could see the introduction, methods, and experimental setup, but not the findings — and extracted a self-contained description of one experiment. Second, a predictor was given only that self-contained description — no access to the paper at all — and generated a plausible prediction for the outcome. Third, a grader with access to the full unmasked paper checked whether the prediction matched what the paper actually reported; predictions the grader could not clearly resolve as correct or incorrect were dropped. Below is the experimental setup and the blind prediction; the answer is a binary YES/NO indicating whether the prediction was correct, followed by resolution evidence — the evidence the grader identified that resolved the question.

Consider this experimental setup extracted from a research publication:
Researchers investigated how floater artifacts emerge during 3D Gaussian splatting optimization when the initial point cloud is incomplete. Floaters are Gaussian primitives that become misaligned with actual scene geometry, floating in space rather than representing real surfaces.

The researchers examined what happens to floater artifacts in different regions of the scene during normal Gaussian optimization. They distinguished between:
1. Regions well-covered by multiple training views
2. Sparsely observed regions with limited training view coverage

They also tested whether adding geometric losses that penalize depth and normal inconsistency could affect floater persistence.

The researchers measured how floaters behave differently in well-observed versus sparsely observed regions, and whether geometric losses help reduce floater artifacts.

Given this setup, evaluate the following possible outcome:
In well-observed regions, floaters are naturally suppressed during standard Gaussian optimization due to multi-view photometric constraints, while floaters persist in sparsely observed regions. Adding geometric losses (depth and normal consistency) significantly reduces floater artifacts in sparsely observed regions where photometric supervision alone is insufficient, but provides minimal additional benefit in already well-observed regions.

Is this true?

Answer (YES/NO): YES